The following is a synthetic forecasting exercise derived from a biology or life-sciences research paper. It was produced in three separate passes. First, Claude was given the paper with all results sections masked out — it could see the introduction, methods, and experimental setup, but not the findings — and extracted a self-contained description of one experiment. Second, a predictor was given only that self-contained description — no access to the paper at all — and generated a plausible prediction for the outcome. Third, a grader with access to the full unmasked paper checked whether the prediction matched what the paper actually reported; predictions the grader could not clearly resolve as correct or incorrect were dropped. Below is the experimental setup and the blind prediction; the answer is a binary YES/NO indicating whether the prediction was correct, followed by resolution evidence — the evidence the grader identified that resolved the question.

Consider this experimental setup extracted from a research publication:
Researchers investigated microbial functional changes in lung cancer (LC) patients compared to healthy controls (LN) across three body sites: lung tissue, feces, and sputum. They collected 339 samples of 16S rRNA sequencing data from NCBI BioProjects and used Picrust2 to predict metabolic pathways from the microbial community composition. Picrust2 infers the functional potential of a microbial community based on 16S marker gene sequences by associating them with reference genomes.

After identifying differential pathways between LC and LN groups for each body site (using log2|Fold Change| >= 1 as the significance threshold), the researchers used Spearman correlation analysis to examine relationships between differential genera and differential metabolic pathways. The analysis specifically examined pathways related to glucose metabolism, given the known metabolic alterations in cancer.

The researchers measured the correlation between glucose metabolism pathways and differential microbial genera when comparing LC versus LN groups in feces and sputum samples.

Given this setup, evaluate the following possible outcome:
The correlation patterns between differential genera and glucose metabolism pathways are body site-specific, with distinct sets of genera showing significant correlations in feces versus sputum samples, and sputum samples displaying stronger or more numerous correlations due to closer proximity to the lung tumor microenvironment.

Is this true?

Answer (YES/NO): NO